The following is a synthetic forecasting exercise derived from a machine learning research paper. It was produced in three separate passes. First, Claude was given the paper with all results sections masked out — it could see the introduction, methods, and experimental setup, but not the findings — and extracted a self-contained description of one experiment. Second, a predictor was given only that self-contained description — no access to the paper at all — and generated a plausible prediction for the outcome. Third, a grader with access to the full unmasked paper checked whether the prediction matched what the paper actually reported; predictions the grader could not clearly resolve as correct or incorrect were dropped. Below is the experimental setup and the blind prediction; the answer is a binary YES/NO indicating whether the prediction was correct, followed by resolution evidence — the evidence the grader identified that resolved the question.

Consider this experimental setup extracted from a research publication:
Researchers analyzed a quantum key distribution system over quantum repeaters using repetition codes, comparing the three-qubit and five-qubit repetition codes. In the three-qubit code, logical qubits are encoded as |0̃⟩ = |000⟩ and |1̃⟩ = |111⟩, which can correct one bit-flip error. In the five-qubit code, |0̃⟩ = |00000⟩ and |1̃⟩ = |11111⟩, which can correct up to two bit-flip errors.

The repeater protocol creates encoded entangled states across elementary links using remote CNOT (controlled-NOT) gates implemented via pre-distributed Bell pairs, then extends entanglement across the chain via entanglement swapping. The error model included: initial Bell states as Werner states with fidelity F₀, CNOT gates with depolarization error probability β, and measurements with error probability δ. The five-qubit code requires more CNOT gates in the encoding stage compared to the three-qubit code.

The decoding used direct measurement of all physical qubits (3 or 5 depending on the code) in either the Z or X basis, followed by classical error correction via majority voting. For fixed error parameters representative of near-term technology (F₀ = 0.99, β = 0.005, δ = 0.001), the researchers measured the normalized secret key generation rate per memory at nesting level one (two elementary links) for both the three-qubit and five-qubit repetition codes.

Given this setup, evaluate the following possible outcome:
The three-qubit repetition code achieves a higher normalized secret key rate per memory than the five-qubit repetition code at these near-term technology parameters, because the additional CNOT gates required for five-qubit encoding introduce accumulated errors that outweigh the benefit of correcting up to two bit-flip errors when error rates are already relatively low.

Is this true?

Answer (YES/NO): YES